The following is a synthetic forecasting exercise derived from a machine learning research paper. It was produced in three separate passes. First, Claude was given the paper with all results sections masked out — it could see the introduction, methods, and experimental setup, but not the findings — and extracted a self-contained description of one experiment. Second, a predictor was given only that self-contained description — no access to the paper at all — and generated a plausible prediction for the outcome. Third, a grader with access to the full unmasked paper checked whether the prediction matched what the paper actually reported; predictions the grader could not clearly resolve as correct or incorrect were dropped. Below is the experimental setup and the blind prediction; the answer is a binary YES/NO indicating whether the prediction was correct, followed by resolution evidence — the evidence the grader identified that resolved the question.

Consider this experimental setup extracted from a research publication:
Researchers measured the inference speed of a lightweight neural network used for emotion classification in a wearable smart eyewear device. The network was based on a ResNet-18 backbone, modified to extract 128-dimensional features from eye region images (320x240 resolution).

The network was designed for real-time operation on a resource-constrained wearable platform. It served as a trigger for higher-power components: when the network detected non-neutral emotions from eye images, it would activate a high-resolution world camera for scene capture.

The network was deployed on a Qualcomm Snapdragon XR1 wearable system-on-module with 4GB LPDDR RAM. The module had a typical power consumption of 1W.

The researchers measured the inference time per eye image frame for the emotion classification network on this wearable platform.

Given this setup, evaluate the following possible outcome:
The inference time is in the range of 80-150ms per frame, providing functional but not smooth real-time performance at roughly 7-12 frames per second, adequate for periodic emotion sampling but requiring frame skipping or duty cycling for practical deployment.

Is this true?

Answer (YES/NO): NO